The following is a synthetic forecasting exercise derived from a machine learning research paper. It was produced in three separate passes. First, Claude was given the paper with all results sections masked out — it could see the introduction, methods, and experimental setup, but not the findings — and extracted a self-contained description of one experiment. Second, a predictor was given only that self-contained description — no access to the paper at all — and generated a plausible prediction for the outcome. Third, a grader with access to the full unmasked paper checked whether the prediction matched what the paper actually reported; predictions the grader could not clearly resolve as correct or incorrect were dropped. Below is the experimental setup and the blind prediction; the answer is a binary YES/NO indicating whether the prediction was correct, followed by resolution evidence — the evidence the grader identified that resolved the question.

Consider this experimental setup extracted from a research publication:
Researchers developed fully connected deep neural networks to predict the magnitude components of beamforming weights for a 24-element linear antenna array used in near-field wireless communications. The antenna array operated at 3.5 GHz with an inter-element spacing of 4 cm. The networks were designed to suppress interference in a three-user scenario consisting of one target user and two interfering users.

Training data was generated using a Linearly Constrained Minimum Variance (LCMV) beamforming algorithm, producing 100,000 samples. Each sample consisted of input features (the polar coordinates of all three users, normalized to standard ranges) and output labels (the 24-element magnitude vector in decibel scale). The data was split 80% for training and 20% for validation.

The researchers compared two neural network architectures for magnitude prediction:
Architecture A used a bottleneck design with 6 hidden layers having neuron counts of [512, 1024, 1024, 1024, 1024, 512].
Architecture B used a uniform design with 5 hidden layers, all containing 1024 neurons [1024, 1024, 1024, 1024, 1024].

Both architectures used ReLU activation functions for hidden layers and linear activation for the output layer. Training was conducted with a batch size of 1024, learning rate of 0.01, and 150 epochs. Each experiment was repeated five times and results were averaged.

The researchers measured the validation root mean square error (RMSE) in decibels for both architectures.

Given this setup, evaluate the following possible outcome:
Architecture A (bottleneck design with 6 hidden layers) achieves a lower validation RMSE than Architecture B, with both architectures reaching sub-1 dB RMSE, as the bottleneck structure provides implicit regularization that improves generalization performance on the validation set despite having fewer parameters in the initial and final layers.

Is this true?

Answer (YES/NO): NO